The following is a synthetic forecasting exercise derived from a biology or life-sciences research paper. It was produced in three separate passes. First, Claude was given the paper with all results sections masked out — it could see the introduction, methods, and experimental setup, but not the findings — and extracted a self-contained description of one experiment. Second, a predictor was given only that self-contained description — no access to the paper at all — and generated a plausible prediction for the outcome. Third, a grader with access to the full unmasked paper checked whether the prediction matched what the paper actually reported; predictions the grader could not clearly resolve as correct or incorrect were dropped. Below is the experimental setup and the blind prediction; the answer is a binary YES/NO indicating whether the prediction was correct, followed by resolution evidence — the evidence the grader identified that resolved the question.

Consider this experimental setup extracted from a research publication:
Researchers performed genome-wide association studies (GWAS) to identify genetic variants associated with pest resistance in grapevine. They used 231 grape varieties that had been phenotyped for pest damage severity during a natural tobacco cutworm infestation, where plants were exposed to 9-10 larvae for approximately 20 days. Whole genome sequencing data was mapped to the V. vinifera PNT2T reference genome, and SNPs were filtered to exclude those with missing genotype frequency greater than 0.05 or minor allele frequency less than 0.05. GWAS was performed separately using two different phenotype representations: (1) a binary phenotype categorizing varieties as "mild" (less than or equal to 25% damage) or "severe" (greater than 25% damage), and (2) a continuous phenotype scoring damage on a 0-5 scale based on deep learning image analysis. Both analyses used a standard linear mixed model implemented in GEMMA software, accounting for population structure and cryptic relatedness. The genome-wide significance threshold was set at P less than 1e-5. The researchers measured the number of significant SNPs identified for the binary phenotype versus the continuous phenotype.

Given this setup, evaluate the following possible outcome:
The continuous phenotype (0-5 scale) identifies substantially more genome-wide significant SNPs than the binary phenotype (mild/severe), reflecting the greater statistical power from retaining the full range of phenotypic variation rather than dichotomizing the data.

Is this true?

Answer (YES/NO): NO